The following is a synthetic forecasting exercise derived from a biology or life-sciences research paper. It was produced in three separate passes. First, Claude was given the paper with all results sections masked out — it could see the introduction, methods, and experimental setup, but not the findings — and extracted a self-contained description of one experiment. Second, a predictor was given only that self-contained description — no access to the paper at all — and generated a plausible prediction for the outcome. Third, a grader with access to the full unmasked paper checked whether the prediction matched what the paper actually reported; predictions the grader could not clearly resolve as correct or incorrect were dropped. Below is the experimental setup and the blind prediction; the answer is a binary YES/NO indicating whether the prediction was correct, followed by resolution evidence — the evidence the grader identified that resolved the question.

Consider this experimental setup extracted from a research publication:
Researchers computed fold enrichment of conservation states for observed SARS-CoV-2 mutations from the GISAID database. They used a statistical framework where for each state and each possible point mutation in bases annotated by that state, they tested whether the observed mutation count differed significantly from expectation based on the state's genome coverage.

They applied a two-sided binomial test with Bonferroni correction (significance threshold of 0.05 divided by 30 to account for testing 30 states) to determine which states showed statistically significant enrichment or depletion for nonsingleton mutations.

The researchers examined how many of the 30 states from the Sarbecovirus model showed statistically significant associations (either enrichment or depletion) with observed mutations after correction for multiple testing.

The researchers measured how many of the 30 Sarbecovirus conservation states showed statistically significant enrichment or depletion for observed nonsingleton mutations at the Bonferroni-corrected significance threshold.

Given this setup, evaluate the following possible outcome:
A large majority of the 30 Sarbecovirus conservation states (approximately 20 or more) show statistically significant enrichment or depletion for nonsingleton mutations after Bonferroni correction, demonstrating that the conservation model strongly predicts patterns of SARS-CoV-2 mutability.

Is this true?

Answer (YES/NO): NO